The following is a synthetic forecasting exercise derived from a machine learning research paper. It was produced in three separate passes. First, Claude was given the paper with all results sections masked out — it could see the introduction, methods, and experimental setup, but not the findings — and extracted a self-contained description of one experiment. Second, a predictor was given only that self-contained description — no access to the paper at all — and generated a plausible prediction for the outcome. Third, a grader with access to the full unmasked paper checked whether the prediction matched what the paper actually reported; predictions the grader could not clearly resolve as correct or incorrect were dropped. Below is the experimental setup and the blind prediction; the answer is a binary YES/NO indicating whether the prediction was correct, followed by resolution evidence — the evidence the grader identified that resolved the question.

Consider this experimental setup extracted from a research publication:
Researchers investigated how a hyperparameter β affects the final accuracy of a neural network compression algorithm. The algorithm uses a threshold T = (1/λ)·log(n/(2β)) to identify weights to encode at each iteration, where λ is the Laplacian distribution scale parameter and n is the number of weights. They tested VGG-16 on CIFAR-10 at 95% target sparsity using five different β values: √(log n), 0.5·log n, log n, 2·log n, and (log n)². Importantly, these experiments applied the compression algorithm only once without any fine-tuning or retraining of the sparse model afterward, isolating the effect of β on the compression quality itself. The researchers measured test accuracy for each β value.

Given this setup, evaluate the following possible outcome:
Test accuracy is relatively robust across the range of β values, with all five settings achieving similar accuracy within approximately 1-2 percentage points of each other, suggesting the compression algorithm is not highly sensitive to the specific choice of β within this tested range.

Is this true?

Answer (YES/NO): YES